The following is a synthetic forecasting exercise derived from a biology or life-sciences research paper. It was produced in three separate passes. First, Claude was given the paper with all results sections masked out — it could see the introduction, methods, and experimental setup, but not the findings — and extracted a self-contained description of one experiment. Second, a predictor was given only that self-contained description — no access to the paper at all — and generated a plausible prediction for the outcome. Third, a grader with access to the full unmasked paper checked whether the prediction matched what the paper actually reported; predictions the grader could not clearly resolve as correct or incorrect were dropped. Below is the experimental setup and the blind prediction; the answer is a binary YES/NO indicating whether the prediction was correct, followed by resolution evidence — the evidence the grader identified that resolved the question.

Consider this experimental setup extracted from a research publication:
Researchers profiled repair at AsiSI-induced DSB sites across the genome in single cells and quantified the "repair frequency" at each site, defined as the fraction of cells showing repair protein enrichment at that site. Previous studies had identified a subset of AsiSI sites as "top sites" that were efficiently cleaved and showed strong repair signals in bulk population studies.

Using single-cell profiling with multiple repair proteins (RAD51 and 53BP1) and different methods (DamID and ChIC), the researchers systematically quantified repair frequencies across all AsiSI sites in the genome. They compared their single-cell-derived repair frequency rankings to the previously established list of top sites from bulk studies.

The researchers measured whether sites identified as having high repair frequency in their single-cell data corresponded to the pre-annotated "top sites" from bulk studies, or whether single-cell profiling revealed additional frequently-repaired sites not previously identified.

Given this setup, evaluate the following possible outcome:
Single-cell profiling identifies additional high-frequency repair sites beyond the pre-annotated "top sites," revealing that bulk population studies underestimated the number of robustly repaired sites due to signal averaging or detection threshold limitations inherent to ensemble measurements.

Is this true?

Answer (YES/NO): YES